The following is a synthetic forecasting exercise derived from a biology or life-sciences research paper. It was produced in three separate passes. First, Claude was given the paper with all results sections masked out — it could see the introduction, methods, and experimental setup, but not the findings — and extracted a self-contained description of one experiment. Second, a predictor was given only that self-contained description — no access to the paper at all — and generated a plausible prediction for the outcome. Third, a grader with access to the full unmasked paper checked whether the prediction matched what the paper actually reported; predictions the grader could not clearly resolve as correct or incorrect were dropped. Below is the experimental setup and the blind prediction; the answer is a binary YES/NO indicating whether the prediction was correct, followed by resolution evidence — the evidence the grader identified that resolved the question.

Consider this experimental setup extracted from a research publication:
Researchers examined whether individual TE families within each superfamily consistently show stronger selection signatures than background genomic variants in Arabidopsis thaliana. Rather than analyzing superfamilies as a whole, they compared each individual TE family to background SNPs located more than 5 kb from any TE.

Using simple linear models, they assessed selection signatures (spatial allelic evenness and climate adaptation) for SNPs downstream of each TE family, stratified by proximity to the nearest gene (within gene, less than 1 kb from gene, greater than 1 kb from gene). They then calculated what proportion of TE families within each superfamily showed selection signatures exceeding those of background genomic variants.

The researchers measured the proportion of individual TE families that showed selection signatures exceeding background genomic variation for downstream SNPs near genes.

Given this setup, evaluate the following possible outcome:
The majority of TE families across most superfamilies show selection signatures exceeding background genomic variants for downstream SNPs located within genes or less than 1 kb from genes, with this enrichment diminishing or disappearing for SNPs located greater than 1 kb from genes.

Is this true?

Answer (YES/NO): NO